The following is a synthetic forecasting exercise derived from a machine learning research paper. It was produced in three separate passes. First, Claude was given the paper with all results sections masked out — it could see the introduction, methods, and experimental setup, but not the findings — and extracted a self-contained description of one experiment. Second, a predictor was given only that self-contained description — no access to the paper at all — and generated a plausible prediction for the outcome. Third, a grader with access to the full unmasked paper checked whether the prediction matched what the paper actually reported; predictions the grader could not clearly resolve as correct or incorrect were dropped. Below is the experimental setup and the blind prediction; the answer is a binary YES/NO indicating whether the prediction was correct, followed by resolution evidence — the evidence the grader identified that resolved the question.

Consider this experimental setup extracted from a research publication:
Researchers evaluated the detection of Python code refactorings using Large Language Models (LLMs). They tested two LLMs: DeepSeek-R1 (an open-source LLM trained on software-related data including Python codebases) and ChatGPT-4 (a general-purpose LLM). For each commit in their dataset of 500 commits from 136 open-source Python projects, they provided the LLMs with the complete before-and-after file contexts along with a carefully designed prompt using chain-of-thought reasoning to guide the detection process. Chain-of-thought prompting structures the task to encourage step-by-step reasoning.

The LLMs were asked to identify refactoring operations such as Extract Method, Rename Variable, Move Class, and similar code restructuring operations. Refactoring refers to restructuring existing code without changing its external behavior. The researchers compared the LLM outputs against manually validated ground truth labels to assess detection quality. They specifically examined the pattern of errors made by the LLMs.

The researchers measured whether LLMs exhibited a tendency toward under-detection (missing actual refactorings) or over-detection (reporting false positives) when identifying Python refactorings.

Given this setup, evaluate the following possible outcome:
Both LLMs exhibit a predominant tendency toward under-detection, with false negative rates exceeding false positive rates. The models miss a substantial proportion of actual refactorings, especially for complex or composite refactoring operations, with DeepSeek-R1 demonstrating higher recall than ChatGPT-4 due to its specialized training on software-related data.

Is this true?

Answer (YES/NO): NO